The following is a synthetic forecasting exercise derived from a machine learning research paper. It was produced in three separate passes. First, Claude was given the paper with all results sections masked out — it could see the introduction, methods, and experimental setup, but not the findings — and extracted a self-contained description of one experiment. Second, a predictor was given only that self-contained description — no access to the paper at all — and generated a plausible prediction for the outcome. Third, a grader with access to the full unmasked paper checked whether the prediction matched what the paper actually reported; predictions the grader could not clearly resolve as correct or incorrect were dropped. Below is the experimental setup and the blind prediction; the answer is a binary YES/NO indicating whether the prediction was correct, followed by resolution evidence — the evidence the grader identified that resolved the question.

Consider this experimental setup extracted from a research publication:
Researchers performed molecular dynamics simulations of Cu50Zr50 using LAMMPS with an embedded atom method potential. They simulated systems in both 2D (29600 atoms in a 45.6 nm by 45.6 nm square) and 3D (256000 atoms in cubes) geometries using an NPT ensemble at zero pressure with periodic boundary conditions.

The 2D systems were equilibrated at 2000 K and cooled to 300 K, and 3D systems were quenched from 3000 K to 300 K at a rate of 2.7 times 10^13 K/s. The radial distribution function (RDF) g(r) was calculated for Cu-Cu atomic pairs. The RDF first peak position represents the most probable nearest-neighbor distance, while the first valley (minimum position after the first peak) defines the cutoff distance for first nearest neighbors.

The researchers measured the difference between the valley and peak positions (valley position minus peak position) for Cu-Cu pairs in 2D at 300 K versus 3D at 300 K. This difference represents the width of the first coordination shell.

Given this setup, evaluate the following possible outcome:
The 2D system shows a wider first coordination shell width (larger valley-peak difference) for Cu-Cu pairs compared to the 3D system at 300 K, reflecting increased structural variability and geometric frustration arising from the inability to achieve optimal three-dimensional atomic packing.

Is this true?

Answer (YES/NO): YES